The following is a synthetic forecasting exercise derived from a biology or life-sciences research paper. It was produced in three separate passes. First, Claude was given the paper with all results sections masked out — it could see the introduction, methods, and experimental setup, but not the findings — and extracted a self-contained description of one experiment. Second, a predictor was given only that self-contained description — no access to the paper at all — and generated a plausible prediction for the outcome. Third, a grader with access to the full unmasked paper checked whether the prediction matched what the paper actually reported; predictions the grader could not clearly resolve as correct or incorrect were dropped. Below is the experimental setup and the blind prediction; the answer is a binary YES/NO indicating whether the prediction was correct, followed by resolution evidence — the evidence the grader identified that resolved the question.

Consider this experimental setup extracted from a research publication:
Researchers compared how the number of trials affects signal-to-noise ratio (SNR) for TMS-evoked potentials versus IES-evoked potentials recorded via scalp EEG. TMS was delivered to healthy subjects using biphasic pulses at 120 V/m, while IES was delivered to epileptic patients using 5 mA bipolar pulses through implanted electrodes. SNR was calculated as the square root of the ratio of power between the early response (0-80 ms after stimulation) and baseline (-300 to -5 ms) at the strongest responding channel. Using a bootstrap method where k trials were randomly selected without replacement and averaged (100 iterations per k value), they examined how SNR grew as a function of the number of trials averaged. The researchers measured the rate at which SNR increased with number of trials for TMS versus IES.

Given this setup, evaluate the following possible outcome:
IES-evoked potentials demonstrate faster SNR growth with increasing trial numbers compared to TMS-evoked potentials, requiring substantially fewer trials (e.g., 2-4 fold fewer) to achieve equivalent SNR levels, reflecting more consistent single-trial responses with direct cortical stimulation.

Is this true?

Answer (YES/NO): YES